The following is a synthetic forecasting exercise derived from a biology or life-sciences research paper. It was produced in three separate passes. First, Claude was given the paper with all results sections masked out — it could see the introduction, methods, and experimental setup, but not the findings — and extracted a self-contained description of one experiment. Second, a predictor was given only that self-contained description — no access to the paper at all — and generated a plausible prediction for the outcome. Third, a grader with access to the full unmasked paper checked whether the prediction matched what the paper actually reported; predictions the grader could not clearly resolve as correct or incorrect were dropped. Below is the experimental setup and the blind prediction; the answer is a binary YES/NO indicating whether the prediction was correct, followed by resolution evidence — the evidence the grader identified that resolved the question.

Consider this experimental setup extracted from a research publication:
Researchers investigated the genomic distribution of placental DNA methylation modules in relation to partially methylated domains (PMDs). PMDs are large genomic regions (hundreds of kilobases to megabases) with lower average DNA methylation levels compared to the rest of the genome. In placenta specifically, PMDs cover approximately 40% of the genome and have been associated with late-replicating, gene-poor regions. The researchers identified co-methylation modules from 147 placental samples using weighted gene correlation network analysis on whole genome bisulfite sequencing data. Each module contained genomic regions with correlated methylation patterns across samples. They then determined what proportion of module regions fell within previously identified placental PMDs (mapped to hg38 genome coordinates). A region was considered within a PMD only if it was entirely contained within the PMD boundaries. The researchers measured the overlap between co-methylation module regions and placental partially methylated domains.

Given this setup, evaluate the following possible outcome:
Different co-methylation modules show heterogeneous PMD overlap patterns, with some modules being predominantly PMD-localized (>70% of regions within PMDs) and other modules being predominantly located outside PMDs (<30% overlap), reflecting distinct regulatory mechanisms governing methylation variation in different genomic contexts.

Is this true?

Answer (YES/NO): YES